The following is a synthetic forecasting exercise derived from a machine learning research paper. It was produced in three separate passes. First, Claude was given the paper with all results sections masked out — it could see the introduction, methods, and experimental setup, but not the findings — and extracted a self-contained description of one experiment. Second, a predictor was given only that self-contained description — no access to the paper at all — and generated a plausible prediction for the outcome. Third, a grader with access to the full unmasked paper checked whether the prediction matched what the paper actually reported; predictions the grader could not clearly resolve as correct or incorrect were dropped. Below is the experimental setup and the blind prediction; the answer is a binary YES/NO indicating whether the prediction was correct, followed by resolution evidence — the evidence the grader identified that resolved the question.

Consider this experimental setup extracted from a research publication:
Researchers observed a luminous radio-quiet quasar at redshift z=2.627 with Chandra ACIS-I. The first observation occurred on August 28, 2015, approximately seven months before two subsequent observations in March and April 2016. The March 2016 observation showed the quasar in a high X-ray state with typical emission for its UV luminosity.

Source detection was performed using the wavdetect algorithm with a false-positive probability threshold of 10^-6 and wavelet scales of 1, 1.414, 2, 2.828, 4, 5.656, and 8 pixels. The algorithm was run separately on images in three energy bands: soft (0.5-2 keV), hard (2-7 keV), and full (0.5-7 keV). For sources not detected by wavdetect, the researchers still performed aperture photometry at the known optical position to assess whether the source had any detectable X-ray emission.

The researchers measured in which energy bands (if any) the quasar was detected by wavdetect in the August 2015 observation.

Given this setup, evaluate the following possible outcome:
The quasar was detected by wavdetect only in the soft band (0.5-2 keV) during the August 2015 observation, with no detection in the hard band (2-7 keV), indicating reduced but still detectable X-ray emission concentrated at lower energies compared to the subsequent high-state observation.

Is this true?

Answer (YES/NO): NO